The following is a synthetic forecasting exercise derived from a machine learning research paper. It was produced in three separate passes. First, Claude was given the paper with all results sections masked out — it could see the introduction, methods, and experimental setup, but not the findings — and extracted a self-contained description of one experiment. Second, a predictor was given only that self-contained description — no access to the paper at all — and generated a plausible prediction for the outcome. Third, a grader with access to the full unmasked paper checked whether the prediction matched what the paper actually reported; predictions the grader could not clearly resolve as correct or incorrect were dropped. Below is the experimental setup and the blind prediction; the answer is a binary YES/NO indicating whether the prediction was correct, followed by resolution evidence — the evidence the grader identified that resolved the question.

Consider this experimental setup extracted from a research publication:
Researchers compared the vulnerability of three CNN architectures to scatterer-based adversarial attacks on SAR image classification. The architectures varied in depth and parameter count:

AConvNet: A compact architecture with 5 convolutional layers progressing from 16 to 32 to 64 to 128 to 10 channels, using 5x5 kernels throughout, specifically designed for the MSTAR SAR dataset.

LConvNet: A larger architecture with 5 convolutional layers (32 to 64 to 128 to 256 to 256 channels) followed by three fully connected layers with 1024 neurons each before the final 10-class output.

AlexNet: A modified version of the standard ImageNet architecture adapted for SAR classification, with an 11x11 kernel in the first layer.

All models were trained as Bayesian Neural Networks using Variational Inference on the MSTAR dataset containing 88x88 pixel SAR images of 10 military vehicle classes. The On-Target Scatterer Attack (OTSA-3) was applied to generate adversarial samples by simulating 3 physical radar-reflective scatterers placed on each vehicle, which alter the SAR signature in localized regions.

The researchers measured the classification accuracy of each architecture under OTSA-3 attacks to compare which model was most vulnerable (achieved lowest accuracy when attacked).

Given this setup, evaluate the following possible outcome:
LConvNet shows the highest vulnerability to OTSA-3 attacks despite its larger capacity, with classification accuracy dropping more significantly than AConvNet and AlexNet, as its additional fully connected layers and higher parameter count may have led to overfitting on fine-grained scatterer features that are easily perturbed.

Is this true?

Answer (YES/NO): NO